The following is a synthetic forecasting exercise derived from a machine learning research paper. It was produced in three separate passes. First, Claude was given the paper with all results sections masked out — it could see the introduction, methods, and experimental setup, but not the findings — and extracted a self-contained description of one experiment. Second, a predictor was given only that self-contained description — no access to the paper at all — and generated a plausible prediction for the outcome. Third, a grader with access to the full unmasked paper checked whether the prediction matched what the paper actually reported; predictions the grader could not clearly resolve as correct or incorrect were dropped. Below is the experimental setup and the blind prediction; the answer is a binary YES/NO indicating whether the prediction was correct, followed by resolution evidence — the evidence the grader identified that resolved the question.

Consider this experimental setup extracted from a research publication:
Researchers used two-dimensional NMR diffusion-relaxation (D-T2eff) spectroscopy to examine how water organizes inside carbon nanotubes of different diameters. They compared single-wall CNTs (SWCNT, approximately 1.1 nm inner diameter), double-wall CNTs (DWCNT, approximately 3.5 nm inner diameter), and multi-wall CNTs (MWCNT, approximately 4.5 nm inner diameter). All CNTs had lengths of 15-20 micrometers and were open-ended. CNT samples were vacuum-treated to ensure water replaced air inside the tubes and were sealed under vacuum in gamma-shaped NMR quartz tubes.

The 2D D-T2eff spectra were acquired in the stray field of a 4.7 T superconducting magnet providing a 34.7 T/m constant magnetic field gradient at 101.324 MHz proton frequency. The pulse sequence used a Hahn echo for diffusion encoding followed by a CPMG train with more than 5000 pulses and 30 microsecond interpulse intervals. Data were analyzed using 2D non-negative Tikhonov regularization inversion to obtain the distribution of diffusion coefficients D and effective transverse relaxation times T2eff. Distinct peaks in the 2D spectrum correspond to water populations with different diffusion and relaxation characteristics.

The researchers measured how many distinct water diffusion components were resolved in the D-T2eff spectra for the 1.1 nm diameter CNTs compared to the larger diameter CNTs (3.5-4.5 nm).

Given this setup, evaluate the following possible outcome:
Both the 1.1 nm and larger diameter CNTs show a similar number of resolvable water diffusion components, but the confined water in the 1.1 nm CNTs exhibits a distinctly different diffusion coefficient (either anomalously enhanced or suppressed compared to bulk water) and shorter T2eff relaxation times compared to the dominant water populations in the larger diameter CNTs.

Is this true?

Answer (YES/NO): NO